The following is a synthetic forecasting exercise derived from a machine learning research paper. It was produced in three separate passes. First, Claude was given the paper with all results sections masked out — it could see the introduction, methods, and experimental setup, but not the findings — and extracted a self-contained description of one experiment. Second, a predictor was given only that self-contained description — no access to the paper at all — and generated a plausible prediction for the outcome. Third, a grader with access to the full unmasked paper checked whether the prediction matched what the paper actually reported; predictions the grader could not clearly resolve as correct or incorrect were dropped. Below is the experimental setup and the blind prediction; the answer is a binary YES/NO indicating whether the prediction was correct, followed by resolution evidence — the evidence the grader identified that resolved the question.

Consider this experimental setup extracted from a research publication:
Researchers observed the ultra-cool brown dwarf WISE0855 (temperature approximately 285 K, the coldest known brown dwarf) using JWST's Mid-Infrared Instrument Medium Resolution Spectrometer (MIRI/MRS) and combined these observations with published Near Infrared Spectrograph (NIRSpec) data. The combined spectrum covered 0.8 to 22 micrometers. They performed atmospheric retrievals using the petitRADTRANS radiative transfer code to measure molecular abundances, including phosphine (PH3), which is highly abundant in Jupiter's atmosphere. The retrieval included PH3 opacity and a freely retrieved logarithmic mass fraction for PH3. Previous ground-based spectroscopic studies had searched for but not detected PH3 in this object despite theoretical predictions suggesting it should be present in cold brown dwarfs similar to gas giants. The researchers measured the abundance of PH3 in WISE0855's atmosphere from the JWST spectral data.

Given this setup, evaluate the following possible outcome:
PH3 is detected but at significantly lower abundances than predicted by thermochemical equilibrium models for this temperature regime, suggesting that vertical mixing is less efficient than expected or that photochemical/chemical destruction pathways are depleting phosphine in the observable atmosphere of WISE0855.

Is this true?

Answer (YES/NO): NO